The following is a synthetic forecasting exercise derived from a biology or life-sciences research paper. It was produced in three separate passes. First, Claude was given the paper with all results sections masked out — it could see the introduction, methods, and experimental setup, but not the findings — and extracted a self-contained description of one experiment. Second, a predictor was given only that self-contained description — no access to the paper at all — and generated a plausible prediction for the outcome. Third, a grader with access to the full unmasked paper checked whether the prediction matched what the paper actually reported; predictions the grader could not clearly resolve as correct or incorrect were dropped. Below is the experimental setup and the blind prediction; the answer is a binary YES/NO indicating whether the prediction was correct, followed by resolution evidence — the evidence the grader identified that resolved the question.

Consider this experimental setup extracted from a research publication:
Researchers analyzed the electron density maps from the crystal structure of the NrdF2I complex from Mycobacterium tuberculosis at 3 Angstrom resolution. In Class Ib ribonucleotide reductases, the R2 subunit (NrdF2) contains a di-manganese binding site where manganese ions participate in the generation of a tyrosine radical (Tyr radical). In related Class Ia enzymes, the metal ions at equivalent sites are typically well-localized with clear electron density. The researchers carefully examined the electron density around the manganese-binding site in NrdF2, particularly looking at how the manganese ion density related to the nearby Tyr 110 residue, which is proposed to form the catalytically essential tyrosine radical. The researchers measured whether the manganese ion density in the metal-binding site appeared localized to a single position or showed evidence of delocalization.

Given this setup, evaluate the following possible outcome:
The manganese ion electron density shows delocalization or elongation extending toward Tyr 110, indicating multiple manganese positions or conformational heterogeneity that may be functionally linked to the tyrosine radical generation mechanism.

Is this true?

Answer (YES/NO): YES